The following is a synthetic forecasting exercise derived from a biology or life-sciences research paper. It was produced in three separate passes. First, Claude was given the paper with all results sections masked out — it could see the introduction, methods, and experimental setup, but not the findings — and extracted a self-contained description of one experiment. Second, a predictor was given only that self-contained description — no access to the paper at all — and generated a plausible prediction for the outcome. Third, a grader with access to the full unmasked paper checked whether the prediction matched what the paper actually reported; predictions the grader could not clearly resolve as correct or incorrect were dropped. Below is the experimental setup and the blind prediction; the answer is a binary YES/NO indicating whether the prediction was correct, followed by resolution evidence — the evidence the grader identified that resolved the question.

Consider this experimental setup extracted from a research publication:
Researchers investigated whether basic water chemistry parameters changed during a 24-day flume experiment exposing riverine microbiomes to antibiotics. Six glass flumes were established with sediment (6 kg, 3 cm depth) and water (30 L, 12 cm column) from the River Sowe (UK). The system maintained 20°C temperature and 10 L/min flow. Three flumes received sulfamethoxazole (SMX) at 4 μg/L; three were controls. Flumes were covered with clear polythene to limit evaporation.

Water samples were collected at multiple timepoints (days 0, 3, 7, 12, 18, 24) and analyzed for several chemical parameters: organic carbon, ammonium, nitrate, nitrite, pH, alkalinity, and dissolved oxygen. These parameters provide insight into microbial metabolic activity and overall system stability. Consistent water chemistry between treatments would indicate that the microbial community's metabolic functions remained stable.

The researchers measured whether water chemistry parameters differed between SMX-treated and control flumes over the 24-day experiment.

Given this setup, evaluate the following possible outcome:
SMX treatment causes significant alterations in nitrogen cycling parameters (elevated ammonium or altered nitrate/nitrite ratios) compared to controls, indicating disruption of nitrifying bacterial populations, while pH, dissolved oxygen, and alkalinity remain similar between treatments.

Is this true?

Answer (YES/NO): NO